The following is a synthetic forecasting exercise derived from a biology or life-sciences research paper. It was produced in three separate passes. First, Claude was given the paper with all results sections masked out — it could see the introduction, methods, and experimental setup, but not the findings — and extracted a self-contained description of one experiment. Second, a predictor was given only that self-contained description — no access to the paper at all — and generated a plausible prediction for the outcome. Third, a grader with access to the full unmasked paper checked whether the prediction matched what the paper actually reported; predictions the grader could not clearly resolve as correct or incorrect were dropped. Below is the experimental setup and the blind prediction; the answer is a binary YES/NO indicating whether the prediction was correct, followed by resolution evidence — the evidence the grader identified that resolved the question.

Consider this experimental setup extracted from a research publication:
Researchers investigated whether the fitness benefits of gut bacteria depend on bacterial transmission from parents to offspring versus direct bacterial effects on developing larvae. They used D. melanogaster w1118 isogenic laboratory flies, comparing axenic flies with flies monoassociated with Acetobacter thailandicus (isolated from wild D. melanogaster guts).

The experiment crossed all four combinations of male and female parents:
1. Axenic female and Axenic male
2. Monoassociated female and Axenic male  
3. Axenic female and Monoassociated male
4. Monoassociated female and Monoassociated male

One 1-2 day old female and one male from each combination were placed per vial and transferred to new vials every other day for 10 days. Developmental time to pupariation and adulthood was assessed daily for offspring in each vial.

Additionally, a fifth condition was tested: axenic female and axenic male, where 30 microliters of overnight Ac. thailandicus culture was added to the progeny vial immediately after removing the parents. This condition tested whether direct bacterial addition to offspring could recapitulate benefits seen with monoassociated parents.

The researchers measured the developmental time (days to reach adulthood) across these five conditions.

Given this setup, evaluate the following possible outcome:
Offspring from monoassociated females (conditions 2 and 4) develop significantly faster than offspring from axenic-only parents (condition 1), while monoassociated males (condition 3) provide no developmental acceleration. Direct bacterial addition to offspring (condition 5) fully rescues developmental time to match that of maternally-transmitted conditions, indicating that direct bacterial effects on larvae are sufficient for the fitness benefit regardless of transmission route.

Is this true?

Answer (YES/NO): NO